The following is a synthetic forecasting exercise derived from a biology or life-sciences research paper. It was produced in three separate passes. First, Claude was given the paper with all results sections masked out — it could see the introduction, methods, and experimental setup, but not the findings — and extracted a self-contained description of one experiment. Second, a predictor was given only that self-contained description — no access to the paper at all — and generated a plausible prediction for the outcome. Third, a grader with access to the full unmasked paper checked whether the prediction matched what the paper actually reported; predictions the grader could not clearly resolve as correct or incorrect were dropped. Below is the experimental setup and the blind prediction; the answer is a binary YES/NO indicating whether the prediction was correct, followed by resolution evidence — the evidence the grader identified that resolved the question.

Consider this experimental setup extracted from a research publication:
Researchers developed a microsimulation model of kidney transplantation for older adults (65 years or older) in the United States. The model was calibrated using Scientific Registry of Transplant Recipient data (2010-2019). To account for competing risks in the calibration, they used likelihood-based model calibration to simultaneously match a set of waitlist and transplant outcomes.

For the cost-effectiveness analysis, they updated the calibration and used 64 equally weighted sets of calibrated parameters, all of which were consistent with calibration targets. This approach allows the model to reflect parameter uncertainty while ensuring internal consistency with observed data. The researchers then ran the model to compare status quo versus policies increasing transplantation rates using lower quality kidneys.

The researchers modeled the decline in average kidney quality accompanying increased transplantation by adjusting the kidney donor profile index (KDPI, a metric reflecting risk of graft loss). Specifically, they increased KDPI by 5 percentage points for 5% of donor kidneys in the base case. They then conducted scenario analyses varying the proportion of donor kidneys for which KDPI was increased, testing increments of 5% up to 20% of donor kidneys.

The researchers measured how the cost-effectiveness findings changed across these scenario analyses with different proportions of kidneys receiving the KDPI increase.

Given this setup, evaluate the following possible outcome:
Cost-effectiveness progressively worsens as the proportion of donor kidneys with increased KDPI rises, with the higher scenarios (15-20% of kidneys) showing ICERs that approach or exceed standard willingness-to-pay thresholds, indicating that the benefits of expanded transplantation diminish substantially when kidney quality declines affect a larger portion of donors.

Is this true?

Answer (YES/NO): NO